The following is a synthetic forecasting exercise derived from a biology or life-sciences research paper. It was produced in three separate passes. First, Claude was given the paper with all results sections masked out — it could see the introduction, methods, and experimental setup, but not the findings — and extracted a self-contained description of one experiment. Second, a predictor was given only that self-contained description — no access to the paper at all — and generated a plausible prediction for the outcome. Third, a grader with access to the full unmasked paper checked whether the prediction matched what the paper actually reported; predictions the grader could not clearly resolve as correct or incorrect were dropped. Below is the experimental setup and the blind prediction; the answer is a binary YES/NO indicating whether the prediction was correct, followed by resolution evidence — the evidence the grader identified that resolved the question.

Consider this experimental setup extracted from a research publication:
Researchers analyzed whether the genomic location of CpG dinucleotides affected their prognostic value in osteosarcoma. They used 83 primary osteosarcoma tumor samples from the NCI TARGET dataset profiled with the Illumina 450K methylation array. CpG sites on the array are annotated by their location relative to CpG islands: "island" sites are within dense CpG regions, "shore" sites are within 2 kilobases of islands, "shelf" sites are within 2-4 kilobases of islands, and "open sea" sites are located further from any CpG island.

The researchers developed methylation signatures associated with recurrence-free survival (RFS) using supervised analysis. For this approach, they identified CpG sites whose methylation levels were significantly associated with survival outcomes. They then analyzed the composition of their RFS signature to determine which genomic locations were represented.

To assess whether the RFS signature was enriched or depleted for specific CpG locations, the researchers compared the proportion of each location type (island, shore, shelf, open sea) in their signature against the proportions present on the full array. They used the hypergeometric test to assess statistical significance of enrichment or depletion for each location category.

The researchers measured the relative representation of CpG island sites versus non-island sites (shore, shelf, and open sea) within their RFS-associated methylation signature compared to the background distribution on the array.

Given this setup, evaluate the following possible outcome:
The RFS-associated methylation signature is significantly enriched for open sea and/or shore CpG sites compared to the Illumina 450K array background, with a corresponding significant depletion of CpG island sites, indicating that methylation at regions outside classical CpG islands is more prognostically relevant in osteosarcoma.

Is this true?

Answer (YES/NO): YES